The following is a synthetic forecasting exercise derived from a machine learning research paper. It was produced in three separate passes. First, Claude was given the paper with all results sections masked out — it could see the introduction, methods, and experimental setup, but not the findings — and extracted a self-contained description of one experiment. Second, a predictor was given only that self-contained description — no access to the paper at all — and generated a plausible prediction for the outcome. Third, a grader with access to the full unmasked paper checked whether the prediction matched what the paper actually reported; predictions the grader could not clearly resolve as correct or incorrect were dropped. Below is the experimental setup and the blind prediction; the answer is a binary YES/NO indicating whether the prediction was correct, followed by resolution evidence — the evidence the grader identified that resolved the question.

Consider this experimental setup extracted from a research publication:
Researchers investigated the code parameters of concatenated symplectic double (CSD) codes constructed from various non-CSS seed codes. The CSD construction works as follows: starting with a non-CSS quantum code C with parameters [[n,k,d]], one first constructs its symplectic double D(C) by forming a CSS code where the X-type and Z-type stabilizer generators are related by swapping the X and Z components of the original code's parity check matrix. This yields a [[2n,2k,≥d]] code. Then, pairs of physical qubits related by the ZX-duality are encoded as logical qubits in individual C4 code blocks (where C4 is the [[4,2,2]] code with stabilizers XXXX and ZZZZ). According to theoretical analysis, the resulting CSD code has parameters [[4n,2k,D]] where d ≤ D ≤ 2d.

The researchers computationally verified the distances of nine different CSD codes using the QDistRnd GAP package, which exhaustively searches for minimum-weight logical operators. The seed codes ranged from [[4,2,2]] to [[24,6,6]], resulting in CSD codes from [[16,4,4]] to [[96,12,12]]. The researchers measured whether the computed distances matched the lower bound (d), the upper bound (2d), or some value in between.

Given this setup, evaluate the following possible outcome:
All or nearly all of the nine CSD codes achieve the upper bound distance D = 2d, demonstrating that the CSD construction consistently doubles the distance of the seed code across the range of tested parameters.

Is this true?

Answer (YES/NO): YES